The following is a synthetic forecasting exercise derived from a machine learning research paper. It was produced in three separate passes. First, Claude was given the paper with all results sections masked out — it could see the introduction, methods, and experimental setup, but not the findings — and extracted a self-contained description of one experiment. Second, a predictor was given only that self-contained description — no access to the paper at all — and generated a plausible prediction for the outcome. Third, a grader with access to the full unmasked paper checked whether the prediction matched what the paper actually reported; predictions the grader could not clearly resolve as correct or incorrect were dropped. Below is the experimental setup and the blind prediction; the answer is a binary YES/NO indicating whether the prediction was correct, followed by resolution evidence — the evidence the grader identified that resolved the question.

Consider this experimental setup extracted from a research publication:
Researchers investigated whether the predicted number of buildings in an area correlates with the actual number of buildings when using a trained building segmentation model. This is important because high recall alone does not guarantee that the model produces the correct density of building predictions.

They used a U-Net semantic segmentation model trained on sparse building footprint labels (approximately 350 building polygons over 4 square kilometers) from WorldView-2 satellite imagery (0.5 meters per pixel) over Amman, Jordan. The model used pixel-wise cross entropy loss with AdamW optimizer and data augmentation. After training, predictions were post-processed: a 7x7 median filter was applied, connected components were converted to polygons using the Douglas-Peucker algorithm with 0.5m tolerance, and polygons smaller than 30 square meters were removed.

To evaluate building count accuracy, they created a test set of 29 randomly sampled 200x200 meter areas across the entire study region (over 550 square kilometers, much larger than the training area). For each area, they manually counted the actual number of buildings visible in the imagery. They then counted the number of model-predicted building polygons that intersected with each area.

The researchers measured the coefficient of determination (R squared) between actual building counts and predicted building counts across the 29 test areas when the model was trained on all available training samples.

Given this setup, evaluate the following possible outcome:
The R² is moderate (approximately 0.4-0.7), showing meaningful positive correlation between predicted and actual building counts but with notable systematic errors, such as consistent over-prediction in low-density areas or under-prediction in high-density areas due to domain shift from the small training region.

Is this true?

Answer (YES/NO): NO